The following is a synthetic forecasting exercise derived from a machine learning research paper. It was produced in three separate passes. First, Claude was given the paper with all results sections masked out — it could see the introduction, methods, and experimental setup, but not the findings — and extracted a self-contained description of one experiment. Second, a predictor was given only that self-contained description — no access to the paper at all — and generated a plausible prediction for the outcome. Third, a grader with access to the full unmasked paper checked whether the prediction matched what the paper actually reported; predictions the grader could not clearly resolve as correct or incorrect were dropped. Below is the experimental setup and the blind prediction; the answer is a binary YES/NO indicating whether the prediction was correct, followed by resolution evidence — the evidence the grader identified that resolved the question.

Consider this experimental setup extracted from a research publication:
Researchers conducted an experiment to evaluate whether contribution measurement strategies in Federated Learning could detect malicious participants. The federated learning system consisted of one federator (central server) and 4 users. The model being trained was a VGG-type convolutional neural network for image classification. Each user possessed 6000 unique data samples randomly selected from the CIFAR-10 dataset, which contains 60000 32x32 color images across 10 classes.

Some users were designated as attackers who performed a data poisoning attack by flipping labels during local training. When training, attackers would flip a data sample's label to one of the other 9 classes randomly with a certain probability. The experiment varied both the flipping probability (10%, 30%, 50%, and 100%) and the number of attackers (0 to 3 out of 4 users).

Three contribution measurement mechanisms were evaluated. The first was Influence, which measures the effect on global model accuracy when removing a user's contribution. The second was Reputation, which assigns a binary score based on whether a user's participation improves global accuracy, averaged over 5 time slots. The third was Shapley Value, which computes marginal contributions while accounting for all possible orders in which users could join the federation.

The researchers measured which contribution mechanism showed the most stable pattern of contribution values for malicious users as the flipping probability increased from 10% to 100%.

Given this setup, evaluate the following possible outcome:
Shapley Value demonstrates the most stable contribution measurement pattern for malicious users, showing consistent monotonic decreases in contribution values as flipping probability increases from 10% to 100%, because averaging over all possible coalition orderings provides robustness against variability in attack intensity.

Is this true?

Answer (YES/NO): YES